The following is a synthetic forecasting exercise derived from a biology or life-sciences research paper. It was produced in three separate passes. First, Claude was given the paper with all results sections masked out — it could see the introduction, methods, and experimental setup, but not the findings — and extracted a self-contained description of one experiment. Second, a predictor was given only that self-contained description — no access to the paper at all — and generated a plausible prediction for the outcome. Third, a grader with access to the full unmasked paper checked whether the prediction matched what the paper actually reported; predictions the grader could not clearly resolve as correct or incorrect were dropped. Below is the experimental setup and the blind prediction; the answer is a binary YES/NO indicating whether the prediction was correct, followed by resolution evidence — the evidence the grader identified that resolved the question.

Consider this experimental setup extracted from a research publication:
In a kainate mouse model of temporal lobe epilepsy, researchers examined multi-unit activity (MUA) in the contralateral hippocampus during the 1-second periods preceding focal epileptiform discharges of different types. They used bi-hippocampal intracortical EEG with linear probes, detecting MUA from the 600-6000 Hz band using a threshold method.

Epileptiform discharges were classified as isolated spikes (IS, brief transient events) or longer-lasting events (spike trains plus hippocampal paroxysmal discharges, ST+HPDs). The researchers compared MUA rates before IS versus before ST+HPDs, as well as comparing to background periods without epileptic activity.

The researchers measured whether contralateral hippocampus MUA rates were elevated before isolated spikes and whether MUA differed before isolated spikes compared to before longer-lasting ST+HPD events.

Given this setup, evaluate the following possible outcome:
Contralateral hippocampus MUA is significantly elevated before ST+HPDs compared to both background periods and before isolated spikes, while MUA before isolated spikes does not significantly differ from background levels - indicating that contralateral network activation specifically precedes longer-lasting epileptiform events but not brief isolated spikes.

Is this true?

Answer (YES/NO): NO